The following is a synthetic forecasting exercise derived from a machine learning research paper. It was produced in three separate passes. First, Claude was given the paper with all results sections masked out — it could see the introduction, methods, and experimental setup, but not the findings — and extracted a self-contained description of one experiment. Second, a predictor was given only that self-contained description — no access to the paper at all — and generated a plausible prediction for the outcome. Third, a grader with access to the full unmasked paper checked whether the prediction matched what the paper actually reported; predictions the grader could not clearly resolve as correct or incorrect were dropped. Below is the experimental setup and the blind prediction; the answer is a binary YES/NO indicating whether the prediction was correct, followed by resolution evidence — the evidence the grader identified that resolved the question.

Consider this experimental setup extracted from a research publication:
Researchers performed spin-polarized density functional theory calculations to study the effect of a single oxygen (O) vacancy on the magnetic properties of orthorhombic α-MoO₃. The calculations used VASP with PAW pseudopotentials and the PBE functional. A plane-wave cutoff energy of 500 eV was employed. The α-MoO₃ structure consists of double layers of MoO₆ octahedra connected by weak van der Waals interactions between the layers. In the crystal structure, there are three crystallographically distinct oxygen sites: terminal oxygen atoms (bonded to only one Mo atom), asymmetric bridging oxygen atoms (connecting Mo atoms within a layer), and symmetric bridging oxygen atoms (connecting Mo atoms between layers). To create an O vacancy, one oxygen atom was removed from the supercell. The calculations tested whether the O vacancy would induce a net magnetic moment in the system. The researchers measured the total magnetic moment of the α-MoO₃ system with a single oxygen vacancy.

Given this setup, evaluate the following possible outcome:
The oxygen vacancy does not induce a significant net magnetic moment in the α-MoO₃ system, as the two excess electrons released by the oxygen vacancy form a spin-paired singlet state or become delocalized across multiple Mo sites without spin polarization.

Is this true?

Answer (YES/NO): YES